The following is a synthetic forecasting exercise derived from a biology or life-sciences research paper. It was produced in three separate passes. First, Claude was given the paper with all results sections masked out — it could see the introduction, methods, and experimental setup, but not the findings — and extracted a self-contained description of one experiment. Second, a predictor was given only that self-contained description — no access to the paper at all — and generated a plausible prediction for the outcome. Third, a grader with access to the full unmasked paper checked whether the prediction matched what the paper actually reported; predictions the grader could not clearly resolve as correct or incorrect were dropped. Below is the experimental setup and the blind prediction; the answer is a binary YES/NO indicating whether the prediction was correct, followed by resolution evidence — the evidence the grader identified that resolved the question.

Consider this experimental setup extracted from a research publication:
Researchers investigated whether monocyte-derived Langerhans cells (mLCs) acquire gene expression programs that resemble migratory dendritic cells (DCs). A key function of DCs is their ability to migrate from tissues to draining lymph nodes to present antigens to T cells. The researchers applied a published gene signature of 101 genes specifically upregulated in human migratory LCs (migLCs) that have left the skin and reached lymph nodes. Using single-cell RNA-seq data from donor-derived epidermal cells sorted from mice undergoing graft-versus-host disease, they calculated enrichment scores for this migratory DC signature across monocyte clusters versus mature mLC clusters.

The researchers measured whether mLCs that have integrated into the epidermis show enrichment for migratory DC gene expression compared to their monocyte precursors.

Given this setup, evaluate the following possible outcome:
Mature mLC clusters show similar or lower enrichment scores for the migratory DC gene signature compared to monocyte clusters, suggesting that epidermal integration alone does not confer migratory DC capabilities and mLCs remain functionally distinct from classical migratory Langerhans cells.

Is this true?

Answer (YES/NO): NO